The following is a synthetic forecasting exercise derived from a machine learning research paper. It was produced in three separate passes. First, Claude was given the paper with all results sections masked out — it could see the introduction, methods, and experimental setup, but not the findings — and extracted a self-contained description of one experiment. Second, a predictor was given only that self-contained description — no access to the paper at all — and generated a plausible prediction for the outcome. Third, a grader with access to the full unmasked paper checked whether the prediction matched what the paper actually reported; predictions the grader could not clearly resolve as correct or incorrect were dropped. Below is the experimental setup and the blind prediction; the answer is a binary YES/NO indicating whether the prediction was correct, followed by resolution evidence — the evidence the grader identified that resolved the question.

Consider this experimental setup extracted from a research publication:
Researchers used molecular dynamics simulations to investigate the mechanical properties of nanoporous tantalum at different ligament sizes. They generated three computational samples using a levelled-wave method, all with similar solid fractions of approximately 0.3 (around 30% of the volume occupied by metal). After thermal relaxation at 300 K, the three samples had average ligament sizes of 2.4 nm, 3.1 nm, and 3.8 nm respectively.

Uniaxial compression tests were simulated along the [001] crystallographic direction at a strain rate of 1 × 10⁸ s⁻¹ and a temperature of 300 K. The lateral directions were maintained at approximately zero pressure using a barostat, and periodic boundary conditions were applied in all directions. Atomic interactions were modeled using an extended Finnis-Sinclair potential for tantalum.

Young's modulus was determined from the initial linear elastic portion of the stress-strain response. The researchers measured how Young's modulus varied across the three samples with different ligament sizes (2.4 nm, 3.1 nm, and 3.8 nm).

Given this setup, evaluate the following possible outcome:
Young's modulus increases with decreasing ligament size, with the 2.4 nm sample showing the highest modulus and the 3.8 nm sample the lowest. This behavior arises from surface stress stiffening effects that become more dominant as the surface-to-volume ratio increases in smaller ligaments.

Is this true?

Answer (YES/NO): NO